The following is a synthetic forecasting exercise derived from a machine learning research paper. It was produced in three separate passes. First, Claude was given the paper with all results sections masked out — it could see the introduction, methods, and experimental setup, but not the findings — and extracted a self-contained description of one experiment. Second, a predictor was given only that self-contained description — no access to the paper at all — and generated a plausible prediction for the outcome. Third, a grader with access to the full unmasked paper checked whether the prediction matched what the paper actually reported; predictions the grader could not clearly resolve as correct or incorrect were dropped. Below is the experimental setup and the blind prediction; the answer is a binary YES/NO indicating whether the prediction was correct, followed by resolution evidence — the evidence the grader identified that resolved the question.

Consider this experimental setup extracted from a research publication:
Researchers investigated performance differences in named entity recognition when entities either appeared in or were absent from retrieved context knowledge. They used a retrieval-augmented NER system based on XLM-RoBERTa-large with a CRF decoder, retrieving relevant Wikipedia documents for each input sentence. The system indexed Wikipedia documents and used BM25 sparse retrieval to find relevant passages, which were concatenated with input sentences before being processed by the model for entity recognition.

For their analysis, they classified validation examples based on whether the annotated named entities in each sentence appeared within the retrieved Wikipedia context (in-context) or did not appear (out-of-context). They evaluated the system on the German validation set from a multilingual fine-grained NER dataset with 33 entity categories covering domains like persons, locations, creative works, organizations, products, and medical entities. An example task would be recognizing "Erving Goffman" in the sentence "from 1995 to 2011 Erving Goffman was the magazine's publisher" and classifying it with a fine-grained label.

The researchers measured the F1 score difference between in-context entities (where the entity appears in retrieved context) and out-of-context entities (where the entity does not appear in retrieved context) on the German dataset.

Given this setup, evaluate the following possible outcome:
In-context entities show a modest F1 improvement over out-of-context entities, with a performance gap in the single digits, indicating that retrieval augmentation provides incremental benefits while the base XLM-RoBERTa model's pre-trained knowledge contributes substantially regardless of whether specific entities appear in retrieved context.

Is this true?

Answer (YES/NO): YES